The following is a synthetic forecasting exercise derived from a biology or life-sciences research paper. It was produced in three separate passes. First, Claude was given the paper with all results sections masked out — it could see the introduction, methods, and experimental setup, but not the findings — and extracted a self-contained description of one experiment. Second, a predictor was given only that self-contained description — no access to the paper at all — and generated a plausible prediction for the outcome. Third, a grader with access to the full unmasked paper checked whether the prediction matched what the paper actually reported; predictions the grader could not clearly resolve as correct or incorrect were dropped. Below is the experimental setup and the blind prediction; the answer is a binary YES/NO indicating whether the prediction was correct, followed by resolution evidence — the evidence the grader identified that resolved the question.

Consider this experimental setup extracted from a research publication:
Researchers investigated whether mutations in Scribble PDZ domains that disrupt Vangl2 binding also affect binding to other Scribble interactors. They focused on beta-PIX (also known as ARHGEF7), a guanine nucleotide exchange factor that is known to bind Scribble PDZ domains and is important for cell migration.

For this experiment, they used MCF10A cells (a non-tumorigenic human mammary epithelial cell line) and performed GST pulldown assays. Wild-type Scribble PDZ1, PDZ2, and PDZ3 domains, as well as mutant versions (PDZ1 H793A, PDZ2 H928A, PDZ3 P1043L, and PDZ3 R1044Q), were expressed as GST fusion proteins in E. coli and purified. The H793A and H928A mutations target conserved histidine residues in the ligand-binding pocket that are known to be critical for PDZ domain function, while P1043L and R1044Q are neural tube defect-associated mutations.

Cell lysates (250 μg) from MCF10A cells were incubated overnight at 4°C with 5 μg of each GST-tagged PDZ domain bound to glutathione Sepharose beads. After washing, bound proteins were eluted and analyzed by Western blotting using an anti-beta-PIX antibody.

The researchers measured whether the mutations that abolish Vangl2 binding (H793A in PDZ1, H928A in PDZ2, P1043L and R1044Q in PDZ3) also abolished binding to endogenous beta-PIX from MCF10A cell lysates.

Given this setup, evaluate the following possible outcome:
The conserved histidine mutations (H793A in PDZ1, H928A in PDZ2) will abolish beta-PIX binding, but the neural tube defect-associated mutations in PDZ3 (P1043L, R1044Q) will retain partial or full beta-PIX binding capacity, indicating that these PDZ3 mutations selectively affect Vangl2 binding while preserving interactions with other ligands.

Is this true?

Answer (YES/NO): NO